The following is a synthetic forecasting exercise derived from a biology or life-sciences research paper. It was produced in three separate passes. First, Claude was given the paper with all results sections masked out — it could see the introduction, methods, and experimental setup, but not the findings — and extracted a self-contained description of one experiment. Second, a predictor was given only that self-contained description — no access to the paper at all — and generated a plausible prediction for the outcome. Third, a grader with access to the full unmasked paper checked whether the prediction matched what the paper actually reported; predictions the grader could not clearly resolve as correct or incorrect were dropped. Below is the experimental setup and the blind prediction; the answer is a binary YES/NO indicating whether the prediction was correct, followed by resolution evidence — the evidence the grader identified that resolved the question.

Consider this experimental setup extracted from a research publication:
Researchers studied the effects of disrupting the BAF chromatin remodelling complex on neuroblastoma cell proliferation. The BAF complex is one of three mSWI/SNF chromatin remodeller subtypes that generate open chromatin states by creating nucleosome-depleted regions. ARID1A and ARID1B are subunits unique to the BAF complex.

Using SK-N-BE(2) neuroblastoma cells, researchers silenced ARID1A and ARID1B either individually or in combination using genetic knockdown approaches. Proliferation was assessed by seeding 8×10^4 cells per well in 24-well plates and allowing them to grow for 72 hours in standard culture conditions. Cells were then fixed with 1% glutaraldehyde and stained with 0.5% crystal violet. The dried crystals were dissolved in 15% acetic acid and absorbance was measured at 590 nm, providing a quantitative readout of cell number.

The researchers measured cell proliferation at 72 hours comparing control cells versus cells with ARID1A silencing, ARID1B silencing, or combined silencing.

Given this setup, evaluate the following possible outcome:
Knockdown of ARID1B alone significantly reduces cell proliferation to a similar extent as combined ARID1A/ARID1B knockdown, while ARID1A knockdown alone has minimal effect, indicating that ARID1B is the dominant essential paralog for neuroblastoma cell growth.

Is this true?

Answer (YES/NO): NO